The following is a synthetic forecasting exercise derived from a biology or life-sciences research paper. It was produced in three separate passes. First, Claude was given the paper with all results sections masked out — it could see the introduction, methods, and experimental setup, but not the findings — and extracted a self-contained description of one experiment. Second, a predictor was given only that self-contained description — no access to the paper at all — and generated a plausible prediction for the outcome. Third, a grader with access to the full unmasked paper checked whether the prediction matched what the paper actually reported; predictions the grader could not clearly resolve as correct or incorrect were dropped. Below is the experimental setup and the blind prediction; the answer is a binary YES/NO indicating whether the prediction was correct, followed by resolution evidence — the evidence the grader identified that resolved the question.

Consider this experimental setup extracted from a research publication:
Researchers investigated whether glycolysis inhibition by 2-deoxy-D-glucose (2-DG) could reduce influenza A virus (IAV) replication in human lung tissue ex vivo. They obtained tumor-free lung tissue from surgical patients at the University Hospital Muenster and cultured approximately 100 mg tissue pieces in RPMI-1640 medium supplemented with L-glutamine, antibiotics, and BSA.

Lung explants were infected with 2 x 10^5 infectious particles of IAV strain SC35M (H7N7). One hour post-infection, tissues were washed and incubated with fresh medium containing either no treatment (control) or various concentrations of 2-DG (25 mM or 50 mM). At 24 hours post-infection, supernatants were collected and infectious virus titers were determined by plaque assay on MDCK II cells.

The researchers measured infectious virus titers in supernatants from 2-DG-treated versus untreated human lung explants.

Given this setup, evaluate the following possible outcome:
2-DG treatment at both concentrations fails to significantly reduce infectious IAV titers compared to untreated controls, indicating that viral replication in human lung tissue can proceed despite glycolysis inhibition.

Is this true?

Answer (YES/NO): NO